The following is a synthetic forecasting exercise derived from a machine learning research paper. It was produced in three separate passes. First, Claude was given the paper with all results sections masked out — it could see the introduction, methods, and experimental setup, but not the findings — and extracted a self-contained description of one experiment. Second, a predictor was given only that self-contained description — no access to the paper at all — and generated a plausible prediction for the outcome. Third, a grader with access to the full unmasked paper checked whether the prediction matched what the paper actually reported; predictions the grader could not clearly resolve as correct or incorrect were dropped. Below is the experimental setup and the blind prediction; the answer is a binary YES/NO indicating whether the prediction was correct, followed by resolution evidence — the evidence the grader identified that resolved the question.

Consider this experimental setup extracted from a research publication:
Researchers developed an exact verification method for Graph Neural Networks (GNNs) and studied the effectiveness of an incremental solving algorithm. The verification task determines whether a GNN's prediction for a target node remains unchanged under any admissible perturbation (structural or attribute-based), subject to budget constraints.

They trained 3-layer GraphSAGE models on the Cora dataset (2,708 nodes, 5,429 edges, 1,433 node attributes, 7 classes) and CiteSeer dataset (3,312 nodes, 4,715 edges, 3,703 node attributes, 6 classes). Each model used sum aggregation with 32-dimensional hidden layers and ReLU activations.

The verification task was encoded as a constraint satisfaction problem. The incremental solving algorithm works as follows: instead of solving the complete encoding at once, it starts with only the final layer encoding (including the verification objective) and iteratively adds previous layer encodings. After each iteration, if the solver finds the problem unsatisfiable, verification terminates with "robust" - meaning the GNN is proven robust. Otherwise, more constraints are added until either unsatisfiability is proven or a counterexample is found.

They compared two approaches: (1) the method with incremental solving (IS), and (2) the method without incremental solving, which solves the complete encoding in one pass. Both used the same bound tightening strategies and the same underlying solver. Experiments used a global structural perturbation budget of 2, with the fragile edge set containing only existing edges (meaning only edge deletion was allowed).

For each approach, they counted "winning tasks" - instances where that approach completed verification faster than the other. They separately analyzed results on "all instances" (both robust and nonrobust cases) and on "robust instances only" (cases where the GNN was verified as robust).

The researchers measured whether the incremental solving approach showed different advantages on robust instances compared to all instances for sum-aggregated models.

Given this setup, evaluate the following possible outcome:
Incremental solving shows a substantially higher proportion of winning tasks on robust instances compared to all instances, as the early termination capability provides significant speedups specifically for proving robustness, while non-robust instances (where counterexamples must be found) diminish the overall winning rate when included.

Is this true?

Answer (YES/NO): YES